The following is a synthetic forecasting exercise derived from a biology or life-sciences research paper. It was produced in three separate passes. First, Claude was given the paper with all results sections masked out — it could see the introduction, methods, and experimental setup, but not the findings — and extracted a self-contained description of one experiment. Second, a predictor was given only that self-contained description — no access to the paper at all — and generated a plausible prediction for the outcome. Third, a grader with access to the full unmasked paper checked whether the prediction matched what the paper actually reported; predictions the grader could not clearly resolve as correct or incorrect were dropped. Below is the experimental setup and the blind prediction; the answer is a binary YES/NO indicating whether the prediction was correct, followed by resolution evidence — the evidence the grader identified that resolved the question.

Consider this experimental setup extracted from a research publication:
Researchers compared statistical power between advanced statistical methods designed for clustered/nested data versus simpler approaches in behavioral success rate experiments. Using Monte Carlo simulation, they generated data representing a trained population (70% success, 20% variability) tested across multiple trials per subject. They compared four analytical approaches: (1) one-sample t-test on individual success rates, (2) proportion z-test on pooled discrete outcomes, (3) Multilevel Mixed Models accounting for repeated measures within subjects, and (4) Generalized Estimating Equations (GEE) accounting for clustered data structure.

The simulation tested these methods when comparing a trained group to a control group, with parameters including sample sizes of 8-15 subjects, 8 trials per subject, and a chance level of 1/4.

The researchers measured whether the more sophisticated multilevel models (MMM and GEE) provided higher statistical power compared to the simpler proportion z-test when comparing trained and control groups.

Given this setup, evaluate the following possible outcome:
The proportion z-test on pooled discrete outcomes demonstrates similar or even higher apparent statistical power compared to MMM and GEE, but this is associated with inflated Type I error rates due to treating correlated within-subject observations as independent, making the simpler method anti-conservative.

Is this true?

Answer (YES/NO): NO